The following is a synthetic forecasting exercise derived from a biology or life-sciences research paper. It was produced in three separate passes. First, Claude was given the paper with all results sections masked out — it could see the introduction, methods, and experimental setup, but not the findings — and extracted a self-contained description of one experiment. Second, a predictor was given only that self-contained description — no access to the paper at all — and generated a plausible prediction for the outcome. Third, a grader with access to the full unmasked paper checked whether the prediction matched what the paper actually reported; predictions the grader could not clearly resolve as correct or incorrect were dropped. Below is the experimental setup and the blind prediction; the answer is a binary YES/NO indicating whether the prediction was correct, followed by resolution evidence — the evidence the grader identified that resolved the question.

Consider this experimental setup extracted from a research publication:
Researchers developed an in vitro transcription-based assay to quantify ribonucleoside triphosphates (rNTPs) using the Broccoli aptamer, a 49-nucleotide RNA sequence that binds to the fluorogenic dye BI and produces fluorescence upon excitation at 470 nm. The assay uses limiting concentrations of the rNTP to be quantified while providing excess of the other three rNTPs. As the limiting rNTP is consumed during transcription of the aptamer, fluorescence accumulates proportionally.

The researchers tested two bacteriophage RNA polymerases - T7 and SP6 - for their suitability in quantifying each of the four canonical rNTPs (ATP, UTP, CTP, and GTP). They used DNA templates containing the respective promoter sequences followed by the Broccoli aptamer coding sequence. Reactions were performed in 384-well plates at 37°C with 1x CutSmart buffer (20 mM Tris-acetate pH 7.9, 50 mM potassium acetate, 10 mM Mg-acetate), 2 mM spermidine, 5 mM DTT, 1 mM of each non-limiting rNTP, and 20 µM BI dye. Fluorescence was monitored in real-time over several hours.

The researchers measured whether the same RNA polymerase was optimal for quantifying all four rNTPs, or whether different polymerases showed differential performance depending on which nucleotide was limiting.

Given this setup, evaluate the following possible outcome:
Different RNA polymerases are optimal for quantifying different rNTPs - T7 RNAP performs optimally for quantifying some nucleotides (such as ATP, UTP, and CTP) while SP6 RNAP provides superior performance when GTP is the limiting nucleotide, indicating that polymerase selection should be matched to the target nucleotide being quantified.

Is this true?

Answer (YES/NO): YES